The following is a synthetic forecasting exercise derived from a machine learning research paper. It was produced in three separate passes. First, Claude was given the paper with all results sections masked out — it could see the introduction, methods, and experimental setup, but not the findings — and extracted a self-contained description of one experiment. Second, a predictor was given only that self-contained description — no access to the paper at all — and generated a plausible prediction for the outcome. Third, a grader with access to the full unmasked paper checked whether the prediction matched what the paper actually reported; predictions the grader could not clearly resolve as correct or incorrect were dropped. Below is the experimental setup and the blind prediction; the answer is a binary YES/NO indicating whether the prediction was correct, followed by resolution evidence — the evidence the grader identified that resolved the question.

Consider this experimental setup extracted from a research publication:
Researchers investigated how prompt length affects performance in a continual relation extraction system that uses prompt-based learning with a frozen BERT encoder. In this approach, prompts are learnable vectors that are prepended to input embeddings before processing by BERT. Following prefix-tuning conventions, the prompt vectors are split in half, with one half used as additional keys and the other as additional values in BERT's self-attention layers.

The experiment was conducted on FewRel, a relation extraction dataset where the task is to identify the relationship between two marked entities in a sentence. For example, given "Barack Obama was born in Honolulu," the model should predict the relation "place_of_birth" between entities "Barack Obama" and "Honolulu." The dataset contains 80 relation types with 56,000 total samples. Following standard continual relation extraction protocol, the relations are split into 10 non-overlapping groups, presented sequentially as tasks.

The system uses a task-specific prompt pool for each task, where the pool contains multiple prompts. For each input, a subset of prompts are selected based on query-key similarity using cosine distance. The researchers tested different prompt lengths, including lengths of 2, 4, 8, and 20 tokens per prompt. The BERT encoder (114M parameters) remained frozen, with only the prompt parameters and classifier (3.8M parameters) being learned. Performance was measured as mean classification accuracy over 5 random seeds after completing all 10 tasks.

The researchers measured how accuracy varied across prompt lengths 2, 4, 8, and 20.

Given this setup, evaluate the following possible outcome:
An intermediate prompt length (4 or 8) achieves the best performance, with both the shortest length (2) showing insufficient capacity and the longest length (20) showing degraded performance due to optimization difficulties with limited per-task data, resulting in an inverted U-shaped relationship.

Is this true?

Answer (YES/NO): NO